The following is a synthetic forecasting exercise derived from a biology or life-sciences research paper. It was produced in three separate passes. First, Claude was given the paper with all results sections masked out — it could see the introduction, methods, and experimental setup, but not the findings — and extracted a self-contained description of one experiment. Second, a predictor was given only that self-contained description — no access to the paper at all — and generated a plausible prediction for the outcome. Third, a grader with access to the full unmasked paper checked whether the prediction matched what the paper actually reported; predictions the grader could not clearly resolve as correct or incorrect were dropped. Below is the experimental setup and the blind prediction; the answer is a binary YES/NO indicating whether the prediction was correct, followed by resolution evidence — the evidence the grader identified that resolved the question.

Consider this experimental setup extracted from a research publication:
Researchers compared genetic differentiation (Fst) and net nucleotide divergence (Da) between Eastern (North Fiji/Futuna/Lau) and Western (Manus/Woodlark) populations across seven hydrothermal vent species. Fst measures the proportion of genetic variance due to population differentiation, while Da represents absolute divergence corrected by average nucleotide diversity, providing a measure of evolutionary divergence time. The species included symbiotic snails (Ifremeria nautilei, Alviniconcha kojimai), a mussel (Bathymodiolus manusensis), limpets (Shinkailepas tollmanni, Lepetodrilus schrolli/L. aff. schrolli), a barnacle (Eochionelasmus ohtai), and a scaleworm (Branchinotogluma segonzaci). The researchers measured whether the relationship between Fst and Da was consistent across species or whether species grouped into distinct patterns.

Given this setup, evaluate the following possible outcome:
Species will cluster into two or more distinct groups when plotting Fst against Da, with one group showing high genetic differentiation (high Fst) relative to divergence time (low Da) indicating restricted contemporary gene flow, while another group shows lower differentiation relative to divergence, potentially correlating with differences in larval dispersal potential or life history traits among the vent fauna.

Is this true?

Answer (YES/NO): YES